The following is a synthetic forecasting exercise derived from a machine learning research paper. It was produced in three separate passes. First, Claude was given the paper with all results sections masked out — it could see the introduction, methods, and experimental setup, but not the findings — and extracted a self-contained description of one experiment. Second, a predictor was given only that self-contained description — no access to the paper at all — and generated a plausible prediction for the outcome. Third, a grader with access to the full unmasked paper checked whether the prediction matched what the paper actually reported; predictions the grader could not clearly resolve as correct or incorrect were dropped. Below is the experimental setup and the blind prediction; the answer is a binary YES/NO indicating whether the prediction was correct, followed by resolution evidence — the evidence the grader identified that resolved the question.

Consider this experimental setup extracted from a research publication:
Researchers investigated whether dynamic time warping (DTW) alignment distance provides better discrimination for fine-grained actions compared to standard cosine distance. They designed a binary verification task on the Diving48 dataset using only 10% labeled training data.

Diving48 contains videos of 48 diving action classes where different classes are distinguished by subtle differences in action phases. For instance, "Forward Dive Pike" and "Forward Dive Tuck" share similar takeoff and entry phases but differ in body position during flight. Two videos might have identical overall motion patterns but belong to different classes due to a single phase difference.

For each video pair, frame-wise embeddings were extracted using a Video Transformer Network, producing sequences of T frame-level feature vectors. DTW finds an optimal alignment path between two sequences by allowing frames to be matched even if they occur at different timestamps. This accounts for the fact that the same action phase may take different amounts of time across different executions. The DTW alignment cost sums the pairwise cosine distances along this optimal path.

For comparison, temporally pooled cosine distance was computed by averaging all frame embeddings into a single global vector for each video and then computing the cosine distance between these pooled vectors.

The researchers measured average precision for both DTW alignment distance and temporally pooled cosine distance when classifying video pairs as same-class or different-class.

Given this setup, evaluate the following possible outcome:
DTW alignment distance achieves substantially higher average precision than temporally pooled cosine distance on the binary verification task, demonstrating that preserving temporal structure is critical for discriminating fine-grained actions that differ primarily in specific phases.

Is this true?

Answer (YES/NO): YES